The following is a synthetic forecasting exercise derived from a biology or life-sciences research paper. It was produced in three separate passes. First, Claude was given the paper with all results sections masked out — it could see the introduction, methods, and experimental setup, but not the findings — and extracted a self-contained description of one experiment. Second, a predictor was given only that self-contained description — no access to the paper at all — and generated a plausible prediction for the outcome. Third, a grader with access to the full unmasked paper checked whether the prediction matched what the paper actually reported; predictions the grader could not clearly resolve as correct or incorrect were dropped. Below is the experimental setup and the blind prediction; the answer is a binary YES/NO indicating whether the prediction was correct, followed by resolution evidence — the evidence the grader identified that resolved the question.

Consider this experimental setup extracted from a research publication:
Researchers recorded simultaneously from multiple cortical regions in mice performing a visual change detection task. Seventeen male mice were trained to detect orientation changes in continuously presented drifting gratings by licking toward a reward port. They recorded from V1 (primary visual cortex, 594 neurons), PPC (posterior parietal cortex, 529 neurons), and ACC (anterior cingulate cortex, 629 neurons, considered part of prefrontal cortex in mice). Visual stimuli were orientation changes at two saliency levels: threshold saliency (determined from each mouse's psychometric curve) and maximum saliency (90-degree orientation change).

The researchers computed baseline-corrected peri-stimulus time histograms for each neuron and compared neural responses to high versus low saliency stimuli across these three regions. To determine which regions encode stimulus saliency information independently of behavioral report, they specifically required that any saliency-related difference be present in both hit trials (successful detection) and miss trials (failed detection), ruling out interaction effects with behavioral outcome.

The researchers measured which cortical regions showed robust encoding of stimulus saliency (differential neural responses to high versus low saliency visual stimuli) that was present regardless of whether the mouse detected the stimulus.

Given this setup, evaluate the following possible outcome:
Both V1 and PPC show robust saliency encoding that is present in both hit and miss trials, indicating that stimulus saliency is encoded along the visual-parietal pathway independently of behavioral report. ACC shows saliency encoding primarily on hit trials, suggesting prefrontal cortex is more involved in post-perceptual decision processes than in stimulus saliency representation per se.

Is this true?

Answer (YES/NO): NO